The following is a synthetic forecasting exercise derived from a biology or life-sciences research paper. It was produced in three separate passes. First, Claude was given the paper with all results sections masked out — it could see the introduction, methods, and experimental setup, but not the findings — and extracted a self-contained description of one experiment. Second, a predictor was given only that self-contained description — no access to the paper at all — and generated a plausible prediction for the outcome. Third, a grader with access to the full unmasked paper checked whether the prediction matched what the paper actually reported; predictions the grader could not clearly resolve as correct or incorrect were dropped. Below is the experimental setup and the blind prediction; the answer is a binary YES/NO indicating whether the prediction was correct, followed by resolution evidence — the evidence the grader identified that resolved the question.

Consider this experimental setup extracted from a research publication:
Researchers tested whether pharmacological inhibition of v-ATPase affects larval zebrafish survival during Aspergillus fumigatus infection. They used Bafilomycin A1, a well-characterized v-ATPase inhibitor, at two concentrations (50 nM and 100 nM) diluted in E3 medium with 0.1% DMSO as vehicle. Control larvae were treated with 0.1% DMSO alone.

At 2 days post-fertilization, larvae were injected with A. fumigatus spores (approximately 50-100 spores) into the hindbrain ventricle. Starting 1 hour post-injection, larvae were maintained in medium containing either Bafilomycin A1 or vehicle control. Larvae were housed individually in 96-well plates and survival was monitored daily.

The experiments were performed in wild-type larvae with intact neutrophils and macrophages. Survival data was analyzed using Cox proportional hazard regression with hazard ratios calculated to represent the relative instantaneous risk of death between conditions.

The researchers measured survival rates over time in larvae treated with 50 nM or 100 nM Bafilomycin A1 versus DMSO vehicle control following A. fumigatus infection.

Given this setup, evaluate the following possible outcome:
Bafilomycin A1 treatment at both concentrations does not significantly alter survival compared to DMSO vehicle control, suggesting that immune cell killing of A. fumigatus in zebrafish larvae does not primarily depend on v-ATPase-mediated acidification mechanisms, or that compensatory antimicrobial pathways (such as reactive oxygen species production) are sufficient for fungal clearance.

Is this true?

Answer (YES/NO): NO